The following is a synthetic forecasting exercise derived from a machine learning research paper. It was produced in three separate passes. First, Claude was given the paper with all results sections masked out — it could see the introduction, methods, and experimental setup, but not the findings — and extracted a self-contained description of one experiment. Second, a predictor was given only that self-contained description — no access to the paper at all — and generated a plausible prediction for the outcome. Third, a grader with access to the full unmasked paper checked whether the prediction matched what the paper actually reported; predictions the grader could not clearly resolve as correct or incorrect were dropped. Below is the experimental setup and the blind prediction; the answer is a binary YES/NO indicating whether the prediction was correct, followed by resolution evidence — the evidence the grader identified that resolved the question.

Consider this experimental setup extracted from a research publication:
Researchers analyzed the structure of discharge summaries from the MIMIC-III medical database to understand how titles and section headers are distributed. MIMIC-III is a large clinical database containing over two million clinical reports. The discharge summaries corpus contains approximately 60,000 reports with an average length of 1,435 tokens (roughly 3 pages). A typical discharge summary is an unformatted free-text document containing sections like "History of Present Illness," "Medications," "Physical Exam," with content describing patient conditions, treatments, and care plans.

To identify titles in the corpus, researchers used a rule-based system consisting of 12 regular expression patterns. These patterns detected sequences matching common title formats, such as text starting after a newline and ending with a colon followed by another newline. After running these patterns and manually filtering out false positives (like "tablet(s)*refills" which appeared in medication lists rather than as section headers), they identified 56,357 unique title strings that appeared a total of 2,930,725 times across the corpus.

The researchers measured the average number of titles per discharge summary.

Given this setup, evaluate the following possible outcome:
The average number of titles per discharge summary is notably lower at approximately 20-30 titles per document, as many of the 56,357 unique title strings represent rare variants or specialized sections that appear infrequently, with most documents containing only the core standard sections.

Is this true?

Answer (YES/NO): NO